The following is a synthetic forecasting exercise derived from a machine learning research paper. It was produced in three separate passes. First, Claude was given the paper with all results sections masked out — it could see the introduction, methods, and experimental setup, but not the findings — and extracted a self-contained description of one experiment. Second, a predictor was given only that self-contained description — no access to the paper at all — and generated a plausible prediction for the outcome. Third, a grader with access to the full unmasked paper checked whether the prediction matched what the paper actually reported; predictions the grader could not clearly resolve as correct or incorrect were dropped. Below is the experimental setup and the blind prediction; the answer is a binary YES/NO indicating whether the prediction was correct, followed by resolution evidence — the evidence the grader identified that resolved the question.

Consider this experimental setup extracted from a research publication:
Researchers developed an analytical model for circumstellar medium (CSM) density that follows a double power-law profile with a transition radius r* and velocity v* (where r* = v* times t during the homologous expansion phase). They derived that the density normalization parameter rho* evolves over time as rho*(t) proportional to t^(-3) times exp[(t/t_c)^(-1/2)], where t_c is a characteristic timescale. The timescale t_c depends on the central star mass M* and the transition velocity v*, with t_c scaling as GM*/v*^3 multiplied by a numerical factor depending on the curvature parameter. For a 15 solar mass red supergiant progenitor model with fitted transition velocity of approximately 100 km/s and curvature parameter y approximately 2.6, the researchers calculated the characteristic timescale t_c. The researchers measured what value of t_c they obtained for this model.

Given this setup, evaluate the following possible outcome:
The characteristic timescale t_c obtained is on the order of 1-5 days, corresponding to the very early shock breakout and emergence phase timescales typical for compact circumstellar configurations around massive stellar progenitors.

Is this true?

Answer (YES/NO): NO